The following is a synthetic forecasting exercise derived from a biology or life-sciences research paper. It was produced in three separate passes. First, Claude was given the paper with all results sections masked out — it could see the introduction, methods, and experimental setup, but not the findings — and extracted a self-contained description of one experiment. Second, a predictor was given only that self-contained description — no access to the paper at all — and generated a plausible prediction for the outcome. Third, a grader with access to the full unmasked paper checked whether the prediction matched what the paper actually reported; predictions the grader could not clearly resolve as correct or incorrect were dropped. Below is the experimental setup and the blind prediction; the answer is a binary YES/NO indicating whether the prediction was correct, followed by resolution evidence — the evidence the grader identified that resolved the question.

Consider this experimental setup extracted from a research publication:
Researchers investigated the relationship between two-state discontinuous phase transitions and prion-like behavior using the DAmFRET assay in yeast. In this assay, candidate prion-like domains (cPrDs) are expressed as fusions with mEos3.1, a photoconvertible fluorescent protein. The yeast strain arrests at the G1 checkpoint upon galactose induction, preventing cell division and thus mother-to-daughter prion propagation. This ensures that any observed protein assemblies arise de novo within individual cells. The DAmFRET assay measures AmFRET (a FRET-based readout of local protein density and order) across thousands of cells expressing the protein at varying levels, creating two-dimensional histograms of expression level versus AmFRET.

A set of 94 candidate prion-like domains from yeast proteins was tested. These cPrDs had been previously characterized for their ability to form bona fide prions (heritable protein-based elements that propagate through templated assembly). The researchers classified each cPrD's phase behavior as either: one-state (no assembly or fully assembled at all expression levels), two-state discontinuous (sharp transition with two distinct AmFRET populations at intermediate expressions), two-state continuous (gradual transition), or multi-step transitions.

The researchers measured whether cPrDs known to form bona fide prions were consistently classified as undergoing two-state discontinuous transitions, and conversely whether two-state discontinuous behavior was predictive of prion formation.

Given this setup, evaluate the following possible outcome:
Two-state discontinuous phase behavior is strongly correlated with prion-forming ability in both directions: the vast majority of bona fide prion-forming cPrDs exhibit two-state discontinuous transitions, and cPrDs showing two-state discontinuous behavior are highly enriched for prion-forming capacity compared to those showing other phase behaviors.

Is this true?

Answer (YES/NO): NO